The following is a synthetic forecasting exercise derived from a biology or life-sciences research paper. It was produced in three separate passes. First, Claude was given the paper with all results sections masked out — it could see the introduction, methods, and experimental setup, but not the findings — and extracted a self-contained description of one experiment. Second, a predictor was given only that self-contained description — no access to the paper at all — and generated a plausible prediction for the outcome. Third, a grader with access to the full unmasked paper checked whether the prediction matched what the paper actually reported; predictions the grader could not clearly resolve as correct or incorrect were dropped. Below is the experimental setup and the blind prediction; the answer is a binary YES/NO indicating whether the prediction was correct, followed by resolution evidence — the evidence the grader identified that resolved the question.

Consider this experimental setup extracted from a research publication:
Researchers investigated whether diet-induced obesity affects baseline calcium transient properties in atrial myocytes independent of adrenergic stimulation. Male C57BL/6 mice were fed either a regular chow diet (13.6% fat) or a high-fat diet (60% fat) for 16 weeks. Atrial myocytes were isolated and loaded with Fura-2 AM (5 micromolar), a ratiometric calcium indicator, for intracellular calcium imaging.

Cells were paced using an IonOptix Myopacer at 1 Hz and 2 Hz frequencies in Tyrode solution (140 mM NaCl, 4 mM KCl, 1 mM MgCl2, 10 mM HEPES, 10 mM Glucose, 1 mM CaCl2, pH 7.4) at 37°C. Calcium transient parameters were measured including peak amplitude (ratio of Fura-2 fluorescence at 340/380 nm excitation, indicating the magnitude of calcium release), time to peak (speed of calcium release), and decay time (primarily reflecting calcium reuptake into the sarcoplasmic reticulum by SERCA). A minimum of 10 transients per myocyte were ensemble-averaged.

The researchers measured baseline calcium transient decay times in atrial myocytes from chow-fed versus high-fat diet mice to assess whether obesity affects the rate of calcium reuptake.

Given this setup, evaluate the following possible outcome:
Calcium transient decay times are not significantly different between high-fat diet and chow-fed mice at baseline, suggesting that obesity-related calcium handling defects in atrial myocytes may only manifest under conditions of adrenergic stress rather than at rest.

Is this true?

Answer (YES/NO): NO